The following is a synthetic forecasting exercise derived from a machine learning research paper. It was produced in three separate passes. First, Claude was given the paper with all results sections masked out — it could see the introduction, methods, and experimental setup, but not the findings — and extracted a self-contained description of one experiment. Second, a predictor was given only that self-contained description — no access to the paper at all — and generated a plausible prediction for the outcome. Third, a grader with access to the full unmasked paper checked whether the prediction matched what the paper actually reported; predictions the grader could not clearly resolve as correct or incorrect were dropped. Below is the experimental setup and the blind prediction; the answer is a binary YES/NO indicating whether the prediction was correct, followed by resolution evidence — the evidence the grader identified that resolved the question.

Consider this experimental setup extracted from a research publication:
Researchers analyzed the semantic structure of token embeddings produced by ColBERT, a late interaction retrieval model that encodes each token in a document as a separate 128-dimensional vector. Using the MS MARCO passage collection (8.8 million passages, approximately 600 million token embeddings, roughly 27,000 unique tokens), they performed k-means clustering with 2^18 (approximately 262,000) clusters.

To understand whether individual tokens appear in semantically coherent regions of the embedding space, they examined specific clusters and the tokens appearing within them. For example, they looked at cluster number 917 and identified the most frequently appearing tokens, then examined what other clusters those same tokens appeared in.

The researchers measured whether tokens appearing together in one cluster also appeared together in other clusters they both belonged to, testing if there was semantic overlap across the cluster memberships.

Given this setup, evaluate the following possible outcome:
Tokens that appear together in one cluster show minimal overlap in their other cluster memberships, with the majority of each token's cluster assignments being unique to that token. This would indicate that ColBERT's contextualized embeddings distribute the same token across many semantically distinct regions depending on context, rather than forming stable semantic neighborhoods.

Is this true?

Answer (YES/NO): NO